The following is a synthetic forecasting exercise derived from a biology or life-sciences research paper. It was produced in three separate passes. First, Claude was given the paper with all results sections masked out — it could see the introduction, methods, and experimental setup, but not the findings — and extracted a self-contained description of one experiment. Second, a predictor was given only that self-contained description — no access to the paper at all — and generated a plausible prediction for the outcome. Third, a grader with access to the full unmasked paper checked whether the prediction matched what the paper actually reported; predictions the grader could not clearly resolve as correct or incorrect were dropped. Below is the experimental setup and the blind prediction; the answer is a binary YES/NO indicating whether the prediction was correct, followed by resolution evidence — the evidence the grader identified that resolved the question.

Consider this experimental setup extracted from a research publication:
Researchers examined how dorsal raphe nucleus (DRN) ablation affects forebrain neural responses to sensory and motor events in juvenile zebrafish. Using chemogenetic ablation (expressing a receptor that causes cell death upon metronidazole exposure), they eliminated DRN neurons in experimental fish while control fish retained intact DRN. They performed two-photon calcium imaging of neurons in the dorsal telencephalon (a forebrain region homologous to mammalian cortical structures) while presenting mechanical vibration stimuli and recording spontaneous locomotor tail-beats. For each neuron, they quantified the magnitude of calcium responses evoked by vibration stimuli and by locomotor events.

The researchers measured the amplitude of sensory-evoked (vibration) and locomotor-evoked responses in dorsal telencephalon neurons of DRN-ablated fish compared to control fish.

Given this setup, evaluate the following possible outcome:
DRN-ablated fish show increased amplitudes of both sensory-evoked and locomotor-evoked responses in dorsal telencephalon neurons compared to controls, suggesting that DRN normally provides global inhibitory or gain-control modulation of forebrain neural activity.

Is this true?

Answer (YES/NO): NO